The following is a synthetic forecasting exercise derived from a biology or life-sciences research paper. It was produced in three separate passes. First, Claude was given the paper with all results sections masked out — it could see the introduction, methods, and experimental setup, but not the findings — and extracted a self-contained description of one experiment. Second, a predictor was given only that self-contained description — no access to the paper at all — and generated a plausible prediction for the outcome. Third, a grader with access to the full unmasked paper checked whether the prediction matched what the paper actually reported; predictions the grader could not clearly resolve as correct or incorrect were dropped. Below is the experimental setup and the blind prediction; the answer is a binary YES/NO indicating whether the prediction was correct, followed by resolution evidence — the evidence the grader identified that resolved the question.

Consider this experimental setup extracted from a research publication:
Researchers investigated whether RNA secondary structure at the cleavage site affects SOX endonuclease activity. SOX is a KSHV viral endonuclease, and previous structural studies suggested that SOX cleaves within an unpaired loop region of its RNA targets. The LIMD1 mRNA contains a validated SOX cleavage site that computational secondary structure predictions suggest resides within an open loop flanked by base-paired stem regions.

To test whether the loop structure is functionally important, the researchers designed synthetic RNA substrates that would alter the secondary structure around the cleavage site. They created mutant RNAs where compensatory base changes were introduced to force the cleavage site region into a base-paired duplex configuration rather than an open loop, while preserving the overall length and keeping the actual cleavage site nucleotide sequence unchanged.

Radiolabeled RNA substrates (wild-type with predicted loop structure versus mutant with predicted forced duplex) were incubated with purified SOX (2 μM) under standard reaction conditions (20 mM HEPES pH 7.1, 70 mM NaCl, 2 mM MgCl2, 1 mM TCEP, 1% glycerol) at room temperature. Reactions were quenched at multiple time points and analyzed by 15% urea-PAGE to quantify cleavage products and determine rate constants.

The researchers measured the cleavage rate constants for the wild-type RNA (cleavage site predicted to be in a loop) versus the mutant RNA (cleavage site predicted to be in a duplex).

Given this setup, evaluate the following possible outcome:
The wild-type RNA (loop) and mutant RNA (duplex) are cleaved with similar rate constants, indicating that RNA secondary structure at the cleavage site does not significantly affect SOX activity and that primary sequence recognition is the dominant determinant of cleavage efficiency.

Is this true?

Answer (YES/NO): NO